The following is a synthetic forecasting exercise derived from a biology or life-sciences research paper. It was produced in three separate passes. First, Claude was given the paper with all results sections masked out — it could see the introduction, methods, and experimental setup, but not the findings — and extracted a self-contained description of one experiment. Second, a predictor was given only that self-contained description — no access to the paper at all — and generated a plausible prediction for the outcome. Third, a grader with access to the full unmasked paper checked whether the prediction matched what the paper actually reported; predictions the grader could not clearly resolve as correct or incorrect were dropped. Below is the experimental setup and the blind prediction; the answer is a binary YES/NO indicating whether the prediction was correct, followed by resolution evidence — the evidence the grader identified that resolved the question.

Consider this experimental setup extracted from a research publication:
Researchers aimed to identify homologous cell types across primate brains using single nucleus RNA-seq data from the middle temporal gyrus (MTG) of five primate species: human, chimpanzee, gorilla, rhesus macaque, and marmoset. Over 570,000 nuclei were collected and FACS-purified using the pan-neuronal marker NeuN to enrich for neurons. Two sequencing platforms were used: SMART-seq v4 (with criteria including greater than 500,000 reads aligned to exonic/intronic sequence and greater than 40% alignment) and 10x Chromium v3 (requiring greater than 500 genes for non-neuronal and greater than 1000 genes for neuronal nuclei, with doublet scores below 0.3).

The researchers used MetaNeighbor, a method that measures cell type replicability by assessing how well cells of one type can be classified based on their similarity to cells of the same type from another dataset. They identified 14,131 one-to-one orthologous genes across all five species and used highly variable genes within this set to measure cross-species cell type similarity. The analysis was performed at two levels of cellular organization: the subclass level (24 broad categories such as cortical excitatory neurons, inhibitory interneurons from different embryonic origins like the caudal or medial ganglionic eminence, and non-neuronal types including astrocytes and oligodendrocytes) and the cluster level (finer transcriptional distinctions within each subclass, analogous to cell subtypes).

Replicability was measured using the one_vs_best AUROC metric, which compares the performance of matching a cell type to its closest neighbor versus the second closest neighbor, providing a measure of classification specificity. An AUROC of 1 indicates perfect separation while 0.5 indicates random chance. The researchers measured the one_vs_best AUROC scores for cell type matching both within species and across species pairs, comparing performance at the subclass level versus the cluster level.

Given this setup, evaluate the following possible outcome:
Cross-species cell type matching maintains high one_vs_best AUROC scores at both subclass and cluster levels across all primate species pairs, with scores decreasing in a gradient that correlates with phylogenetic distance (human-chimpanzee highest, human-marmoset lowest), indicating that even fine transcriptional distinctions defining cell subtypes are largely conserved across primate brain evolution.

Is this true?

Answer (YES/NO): NO